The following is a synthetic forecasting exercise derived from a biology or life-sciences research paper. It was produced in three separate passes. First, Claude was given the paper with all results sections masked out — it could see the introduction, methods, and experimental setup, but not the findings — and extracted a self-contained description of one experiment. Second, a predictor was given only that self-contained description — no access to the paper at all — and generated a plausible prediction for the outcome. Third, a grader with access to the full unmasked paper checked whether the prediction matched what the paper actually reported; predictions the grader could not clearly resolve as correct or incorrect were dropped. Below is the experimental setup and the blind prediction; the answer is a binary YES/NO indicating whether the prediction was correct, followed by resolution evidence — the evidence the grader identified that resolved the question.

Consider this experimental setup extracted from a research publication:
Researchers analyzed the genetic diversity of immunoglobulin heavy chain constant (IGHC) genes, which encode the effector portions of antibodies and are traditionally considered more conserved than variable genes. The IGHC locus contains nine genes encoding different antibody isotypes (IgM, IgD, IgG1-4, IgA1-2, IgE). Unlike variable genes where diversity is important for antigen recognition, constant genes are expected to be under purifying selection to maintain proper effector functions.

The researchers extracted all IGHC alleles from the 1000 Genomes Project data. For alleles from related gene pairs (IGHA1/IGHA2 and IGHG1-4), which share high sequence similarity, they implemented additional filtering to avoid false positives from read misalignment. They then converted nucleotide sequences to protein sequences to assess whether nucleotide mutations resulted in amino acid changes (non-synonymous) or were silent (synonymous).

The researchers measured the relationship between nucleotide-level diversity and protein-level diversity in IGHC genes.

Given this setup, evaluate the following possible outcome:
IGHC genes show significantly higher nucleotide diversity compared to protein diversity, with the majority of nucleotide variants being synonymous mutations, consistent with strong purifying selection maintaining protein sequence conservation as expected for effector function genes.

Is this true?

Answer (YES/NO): YES